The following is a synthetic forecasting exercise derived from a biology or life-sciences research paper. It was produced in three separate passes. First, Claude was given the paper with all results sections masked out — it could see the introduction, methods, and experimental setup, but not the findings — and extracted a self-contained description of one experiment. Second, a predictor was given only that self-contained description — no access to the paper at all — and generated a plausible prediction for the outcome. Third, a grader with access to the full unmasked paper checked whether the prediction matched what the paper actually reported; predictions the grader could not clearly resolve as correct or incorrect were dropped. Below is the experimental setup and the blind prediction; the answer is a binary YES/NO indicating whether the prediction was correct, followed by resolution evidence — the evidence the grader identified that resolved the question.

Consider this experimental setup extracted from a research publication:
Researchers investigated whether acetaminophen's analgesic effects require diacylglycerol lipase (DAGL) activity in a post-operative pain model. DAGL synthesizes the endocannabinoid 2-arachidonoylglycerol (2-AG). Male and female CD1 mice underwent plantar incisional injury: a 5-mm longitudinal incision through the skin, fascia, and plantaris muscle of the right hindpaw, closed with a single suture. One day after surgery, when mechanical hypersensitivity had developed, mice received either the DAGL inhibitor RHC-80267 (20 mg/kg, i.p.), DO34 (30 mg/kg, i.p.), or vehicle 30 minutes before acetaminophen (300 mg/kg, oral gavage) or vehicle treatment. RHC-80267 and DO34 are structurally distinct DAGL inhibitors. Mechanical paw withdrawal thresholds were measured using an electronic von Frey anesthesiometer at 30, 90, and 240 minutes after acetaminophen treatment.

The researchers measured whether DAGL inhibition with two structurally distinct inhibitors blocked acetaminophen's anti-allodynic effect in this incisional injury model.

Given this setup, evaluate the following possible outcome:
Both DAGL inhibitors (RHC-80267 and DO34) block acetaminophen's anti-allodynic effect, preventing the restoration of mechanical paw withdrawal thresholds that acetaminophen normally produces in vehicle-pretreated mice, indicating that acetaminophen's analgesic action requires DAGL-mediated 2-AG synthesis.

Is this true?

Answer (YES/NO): YES